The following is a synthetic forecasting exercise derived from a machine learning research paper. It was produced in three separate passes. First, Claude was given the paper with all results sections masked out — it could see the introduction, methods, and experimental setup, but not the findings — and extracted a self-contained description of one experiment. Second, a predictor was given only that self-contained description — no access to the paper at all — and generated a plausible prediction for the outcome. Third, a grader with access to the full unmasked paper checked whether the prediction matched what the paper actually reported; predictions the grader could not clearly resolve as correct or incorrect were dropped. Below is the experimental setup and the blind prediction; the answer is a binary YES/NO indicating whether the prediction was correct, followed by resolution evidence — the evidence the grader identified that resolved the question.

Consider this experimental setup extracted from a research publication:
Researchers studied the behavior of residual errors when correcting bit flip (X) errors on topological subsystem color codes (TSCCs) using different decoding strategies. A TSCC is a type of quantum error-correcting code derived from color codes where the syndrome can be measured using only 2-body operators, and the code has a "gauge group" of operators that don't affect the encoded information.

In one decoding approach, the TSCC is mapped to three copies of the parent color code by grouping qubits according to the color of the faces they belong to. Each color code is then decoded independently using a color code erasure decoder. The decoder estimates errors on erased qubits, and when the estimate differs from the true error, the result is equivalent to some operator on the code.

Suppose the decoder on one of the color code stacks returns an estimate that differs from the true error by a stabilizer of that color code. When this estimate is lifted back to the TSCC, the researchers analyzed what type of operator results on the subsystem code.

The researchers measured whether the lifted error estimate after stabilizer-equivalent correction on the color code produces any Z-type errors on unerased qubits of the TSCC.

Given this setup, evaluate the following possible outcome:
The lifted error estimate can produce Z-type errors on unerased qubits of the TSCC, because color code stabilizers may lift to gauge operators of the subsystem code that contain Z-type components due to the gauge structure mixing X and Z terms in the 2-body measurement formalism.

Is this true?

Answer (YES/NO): NO